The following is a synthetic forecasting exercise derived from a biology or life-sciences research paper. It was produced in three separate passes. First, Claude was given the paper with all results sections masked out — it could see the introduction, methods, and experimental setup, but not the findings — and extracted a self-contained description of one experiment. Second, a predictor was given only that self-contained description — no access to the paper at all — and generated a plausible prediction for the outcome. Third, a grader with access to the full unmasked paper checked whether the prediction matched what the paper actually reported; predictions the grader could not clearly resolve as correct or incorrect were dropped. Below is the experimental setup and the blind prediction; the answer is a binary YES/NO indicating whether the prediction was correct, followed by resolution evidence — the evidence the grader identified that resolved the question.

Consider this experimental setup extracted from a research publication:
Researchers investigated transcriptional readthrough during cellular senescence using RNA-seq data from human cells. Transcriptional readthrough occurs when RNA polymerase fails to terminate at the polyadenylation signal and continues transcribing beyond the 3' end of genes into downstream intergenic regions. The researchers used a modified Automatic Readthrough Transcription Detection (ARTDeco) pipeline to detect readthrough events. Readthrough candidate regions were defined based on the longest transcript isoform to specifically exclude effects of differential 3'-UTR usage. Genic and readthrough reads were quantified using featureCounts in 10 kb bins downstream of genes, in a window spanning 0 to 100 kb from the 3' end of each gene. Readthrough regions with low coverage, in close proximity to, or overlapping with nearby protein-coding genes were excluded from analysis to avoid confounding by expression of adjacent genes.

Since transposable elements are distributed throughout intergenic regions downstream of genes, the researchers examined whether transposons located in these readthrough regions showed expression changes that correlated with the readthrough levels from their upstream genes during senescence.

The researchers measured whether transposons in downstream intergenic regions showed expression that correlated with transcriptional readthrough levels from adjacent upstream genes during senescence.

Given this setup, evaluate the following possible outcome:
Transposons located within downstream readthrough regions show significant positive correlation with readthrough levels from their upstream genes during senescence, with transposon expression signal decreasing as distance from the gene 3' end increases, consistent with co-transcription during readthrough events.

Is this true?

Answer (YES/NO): YES